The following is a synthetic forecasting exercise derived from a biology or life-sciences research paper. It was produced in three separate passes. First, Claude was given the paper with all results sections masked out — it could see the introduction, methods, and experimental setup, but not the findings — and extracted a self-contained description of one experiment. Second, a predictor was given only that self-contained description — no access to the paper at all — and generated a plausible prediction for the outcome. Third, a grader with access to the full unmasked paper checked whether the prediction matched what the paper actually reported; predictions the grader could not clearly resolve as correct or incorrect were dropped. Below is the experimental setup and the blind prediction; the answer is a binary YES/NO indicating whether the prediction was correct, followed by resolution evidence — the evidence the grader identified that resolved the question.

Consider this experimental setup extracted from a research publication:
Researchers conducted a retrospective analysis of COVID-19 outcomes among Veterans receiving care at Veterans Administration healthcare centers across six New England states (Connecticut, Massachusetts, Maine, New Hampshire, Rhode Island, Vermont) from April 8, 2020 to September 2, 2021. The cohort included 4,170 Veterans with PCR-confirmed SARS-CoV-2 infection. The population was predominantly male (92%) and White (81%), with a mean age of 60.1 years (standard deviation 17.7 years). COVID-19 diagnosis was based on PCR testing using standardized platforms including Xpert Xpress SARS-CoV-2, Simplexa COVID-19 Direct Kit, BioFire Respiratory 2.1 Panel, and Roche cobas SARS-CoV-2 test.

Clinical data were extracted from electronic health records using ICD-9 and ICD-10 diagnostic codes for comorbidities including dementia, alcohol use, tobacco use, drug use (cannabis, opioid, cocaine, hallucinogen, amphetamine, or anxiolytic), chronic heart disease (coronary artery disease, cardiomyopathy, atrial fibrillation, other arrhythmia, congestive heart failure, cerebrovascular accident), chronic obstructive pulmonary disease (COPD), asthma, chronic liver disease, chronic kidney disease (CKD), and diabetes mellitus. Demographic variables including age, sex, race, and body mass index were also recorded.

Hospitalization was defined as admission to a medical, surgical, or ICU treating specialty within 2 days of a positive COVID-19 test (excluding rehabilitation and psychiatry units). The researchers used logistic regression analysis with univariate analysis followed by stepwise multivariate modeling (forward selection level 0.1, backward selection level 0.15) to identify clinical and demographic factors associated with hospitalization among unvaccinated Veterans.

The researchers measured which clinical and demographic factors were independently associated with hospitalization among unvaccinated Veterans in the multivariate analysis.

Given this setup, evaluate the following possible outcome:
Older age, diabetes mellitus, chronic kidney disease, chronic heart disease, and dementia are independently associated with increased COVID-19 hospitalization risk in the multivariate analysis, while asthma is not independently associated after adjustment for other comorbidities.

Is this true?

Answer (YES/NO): NO